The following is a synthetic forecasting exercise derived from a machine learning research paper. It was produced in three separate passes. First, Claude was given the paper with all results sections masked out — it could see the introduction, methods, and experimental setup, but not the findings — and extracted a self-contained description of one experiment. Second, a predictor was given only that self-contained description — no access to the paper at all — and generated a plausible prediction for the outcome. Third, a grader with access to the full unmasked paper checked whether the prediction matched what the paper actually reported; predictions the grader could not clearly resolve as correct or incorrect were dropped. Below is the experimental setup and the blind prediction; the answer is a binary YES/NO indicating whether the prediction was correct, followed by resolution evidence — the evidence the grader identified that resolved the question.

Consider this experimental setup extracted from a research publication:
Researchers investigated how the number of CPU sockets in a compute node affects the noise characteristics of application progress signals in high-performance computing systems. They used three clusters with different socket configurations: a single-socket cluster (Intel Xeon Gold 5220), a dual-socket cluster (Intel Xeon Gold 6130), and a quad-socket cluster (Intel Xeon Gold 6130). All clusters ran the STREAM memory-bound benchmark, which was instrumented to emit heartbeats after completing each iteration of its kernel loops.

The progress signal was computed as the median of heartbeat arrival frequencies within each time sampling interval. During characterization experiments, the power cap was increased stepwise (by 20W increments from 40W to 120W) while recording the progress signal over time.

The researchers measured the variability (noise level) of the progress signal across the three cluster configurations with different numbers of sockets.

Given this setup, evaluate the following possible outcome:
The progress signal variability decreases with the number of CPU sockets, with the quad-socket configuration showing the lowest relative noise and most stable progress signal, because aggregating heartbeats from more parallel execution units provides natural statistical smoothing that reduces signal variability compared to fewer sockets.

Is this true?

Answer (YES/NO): NO